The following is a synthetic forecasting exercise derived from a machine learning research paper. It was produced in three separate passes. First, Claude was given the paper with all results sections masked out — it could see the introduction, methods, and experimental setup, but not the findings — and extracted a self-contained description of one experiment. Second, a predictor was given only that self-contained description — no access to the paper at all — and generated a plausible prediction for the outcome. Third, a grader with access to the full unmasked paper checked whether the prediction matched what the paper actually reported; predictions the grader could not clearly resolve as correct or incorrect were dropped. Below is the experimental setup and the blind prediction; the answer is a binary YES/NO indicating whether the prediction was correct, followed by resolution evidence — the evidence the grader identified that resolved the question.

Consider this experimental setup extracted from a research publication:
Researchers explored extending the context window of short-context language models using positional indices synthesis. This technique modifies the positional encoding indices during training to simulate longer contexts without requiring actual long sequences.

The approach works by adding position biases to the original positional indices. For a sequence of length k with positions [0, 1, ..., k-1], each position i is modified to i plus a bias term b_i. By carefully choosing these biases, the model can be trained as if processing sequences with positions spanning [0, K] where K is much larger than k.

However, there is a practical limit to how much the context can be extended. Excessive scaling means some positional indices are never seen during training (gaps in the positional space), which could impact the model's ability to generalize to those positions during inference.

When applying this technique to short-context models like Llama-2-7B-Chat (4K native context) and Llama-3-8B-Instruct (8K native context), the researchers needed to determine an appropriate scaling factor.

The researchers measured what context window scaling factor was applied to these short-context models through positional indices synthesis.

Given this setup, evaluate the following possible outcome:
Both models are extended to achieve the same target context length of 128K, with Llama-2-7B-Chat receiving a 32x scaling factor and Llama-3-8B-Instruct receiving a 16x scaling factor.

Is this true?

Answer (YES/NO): NO